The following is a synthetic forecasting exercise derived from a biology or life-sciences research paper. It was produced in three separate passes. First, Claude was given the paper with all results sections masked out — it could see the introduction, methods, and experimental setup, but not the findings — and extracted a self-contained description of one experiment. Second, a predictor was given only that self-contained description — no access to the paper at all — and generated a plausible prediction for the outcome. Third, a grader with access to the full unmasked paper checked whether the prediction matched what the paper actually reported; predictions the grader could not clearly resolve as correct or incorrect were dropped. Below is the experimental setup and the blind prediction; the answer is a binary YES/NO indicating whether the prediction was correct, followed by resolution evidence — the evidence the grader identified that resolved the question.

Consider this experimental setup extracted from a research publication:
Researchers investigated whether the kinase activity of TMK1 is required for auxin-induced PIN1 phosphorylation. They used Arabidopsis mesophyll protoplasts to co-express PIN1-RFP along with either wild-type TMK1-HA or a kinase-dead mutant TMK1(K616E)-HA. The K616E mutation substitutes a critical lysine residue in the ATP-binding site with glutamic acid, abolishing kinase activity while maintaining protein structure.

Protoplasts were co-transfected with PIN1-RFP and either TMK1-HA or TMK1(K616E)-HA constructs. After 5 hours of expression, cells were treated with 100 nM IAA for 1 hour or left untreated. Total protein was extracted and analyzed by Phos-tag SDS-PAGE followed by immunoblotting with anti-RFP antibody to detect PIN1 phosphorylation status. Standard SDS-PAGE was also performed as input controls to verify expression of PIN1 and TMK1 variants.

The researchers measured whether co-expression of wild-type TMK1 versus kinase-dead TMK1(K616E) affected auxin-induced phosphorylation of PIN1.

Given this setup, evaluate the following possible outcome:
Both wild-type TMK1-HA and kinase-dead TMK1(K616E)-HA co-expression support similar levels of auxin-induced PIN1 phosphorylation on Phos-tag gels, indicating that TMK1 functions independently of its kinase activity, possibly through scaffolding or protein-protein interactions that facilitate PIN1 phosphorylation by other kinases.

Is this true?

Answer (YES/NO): NO